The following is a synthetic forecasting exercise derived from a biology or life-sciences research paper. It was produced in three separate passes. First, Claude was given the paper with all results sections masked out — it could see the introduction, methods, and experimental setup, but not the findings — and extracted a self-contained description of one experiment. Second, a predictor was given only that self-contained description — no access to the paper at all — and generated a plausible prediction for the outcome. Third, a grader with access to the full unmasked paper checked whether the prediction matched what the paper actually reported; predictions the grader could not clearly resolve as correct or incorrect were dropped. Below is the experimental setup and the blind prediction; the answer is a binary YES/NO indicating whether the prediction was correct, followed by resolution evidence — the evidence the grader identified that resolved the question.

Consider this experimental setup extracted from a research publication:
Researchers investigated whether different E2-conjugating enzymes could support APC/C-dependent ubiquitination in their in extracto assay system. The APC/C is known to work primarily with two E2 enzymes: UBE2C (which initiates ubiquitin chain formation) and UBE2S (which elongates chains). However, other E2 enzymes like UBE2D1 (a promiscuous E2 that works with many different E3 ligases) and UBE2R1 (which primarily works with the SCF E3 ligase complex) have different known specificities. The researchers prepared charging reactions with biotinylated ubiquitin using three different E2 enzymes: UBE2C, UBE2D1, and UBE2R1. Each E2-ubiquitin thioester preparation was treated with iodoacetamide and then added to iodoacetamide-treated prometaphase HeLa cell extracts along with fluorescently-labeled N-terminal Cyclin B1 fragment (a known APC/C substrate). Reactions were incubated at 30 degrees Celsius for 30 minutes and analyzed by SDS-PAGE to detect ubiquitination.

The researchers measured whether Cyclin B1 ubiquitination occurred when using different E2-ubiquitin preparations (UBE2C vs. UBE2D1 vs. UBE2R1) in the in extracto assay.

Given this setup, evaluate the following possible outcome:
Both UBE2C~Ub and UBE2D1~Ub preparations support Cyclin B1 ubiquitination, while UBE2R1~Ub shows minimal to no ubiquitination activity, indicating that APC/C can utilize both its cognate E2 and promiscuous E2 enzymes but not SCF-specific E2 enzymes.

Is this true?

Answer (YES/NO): YES